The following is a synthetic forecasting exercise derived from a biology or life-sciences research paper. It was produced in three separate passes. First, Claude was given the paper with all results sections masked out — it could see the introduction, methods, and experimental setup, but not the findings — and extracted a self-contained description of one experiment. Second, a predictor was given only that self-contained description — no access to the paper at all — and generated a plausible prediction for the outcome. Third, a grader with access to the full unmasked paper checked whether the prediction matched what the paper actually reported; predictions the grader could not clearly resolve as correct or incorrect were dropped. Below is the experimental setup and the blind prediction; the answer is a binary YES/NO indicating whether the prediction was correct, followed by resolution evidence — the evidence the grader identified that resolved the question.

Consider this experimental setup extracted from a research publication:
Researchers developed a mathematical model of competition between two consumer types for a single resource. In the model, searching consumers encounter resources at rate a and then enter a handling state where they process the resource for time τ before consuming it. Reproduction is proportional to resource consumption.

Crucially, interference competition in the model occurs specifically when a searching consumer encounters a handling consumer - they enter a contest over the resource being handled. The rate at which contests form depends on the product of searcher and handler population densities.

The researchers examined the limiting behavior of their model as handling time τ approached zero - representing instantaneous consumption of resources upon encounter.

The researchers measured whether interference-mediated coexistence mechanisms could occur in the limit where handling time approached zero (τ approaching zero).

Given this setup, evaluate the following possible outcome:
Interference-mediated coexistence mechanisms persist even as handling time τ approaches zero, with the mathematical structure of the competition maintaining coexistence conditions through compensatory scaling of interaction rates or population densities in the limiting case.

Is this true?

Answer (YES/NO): NO